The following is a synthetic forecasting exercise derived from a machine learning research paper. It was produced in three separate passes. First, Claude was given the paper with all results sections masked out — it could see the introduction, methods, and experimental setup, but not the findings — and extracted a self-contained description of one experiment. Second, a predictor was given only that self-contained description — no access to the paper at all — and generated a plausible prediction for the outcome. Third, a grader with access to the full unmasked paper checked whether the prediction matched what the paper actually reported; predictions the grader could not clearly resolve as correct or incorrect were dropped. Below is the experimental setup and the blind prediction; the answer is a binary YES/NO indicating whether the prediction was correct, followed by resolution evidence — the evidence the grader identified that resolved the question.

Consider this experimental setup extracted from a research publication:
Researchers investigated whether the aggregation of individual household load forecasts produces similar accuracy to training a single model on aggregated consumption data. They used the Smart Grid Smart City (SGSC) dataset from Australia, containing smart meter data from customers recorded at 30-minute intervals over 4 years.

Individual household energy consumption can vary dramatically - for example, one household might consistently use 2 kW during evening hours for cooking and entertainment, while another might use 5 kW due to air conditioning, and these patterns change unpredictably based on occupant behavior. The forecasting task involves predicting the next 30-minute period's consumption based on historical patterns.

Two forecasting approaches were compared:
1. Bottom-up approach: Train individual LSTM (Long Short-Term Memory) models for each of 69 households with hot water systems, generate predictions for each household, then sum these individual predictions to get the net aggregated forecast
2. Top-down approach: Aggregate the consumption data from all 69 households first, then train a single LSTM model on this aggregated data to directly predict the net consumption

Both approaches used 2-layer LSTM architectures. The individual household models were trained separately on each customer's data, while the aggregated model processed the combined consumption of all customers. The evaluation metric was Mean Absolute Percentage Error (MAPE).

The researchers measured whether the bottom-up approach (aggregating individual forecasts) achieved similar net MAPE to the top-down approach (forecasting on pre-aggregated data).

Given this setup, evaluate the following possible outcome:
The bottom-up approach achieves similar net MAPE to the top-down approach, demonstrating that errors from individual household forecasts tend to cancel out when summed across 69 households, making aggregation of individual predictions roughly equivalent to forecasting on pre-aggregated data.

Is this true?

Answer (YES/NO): YES